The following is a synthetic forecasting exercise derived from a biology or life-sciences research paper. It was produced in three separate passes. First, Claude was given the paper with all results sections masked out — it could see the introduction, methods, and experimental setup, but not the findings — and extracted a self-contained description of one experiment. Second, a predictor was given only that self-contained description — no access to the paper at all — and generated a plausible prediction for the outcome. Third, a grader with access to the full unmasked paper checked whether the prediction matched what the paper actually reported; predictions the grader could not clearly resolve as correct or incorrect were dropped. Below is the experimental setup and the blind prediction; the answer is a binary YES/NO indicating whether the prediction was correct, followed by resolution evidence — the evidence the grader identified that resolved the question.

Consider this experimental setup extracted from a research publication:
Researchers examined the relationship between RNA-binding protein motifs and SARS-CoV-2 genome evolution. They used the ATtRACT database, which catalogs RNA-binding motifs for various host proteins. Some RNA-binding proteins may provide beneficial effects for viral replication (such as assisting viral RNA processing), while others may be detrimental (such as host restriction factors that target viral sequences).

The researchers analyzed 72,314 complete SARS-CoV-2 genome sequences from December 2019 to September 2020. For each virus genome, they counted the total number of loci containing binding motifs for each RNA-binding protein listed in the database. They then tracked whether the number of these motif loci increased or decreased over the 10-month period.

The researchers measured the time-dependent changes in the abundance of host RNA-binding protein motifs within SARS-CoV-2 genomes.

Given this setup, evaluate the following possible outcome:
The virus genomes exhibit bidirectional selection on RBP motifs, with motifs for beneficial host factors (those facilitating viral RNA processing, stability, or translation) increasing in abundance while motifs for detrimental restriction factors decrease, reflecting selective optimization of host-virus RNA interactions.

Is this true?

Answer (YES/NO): NO